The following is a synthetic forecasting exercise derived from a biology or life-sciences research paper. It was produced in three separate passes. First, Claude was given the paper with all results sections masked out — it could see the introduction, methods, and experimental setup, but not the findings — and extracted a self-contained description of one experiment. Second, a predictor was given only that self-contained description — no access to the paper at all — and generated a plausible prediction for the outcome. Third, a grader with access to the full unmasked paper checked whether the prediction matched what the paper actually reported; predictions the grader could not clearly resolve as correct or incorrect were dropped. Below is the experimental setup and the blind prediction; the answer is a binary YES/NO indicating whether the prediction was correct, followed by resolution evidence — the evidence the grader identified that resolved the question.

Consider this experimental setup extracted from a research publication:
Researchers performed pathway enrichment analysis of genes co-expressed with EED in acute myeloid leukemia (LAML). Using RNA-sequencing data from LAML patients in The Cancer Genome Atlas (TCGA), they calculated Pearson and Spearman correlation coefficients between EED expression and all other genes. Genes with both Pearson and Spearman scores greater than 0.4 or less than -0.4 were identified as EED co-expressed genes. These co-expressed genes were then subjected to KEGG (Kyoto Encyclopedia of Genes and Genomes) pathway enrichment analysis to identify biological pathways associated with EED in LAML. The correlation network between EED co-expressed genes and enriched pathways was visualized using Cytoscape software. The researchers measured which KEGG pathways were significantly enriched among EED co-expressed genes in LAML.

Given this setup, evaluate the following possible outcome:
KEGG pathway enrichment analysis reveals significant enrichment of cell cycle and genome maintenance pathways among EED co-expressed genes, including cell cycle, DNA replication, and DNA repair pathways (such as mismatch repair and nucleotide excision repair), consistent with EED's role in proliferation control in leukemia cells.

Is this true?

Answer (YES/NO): YES